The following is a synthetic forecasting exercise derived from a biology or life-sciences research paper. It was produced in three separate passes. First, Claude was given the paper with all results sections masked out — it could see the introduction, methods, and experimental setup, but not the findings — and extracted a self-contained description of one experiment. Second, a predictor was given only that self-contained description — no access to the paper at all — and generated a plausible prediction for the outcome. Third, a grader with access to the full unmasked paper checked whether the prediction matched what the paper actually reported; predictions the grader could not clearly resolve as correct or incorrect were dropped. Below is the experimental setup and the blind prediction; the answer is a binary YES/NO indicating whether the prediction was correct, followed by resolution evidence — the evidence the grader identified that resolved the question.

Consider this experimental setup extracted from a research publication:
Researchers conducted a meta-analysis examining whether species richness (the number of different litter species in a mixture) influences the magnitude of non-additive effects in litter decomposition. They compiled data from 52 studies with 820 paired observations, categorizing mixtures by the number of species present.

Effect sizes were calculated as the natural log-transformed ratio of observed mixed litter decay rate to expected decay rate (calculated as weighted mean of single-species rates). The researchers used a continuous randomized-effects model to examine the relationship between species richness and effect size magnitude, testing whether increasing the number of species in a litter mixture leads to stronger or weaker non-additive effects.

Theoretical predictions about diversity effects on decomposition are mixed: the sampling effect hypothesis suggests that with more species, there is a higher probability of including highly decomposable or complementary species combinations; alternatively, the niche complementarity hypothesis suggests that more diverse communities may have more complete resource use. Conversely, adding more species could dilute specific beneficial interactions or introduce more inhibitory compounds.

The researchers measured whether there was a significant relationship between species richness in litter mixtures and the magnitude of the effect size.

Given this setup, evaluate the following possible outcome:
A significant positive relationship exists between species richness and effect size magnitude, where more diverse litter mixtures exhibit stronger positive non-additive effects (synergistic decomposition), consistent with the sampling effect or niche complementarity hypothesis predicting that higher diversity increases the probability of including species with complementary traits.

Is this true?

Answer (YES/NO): NO